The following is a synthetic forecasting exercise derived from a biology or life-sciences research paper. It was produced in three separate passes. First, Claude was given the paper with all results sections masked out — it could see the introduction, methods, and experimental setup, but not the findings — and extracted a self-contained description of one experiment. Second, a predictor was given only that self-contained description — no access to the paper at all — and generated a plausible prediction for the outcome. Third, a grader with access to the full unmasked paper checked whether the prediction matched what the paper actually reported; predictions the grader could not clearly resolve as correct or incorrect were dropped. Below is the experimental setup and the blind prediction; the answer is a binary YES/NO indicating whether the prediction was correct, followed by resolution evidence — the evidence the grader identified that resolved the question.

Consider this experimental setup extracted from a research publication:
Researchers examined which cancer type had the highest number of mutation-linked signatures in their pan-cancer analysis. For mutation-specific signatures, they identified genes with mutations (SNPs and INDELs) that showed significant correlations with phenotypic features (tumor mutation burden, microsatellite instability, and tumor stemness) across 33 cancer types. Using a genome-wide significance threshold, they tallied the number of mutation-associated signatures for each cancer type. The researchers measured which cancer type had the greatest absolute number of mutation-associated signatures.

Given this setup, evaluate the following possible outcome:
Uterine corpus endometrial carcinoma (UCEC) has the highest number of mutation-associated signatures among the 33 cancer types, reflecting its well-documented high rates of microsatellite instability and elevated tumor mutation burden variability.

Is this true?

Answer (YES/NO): NO